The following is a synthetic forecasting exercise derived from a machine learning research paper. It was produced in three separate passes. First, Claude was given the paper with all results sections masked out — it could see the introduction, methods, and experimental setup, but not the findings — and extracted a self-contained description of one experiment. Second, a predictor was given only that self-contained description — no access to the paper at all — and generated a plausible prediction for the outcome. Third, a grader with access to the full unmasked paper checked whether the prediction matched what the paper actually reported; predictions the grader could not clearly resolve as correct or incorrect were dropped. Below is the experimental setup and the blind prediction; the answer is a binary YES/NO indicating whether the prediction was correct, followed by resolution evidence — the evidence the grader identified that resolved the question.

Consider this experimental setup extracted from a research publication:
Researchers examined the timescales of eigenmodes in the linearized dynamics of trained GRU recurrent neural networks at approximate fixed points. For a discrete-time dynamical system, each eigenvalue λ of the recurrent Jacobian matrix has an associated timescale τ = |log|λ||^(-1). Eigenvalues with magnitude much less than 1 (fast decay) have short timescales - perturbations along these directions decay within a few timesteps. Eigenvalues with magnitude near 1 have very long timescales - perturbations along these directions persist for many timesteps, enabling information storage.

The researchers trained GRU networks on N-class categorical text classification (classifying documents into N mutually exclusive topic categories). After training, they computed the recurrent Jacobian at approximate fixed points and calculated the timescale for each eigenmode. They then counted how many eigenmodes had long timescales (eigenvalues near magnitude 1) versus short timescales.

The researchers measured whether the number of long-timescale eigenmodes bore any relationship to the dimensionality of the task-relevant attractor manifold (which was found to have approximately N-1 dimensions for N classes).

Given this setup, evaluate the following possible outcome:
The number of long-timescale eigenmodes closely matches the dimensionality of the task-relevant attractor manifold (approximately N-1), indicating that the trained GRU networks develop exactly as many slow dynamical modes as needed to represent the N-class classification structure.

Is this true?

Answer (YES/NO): YES